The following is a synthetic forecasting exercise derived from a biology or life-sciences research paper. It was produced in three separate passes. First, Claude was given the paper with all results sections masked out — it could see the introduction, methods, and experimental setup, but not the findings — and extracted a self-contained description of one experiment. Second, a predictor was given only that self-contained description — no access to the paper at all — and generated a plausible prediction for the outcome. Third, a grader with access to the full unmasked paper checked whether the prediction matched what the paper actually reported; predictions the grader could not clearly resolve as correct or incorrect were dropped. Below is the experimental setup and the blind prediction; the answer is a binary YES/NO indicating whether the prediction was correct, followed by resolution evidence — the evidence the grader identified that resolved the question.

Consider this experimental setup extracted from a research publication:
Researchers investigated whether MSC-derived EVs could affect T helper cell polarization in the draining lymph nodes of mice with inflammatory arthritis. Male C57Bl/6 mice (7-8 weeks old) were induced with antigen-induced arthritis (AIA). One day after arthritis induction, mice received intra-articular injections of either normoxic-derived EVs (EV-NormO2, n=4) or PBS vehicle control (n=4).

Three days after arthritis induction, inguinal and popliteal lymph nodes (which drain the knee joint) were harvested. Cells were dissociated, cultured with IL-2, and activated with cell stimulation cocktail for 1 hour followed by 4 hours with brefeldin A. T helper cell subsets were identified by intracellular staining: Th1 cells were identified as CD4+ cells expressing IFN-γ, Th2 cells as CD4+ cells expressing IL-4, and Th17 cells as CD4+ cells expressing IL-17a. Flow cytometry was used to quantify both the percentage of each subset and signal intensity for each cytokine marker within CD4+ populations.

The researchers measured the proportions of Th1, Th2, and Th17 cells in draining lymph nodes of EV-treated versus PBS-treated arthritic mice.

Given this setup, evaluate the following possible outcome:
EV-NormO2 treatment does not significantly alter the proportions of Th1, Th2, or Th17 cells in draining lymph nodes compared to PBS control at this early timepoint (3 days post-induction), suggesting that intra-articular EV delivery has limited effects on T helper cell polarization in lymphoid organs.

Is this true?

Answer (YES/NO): NO